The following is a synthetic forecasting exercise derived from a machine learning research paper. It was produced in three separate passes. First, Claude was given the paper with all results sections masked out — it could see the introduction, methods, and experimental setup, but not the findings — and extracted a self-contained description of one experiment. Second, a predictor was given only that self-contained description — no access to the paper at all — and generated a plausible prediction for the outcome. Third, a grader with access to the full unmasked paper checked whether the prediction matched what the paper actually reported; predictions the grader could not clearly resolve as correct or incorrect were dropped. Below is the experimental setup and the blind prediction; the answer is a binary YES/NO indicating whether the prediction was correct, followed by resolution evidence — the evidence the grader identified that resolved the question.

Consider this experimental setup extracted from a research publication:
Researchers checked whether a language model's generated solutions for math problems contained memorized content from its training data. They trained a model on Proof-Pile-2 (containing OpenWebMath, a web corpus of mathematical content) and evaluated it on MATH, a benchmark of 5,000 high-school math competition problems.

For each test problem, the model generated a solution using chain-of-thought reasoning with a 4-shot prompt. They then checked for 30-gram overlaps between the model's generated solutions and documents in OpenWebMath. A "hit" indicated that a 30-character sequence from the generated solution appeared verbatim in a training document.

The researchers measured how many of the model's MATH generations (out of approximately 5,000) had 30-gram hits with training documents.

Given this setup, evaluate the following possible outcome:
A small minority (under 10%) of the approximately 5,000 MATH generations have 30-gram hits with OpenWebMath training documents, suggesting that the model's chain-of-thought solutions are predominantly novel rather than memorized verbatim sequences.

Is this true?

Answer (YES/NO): YES